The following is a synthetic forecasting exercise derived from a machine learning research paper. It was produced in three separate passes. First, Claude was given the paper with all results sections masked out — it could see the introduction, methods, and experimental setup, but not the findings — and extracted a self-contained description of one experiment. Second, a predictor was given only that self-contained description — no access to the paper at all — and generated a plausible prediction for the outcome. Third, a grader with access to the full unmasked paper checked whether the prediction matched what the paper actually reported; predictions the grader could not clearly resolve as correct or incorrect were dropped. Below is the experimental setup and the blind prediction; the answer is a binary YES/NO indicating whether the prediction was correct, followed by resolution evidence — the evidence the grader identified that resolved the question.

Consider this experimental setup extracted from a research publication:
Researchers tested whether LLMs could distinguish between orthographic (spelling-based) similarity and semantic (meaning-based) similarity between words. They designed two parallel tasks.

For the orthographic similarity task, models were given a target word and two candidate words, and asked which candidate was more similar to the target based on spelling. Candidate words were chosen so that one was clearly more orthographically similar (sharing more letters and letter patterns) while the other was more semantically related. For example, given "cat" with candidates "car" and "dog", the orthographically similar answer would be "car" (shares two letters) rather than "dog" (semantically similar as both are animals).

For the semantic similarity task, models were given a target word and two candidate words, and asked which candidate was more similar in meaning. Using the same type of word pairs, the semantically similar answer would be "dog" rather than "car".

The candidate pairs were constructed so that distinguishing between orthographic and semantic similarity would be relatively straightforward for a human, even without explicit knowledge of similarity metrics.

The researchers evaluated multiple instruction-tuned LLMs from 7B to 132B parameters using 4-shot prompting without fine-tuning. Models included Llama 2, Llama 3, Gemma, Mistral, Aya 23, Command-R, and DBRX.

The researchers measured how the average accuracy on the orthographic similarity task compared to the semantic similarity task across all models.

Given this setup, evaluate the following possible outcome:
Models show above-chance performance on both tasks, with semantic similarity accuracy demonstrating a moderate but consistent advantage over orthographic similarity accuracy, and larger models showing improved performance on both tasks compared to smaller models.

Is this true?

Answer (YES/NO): NO